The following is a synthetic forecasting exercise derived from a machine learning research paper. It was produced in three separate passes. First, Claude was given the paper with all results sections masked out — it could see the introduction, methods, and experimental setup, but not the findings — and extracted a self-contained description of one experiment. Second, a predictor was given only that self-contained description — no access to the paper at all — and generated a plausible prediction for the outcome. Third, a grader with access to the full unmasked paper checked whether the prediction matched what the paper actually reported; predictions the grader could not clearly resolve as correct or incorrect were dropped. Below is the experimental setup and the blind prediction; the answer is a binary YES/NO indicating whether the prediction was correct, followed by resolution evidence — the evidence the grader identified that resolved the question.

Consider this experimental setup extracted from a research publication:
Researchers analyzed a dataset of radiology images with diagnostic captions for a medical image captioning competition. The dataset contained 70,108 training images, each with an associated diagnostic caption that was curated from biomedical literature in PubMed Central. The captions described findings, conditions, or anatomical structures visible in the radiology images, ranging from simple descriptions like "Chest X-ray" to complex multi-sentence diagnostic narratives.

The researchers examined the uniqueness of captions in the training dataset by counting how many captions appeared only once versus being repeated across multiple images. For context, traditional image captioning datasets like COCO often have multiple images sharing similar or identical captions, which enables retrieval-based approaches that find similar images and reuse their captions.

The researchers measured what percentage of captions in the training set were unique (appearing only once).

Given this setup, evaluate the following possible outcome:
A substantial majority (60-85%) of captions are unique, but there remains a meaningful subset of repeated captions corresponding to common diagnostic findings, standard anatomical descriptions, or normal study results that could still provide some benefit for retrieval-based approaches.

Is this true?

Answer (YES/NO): NO